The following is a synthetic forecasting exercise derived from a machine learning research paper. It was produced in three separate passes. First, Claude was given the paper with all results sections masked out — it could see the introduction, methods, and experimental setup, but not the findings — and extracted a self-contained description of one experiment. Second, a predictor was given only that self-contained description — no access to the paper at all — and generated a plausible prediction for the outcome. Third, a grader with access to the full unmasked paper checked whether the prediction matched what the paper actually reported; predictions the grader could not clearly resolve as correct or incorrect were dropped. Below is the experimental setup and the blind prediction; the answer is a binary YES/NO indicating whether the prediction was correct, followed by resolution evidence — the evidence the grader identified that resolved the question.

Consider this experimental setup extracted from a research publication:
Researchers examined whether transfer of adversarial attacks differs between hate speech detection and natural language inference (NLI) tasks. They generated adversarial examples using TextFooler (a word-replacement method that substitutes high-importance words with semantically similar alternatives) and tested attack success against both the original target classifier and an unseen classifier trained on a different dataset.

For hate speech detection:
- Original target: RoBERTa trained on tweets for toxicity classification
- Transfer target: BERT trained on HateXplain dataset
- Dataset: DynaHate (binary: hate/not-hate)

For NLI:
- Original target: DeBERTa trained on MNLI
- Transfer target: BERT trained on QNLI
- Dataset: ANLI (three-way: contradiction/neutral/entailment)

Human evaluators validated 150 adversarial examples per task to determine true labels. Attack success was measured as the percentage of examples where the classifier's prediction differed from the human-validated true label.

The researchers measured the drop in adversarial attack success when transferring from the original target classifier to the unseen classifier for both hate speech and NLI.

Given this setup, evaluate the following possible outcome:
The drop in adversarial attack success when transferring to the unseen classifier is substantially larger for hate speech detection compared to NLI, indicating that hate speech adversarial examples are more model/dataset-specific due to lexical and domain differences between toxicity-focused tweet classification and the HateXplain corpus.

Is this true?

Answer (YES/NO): NO